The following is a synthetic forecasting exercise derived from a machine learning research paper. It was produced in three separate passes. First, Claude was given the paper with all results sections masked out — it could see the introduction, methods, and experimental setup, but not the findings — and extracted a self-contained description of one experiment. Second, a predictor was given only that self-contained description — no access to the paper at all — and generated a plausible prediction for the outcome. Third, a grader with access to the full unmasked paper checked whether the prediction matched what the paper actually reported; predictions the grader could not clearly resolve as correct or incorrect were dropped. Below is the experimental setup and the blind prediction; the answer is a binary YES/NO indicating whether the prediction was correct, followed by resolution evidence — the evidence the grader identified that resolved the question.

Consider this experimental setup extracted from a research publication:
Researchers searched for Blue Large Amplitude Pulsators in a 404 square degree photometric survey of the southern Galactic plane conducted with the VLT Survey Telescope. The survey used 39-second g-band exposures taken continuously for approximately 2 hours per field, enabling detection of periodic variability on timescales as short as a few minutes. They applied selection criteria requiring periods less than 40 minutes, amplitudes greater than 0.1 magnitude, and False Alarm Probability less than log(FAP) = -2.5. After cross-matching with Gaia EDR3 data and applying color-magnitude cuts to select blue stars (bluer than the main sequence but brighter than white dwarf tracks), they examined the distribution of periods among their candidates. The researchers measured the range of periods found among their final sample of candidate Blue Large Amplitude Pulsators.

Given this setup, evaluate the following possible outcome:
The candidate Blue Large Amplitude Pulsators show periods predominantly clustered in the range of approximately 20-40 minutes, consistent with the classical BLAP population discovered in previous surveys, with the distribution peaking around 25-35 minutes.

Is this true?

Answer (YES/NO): NO